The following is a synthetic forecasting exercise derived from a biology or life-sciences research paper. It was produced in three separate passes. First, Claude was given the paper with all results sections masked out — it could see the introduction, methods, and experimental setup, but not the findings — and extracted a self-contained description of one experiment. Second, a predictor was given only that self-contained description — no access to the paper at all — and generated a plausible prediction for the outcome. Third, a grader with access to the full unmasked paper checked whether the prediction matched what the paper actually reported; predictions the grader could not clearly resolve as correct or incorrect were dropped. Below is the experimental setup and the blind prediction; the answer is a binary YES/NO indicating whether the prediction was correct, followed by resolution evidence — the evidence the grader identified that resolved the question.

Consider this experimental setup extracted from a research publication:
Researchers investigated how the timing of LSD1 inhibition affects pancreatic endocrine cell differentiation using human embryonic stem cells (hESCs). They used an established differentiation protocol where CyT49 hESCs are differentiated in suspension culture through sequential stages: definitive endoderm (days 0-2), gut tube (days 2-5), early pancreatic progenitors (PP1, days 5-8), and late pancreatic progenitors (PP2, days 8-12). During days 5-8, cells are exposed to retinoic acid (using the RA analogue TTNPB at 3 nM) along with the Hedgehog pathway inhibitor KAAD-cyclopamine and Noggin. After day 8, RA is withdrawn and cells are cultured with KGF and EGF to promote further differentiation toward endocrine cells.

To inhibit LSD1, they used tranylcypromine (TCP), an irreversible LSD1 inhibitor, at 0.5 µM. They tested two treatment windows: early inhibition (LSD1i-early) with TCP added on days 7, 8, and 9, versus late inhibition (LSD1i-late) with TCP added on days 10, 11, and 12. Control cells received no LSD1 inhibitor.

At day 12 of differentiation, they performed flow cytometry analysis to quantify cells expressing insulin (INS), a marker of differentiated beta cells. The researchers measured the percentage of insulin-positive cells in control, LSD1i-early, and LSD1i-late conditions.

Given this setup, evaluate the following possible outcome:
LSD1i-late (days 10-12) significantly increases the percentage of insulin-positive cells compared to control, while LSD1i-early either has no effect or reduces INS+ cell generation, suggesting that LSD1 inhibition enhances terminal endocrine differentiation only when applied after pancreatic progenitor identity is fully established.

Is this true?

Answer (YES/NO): NO